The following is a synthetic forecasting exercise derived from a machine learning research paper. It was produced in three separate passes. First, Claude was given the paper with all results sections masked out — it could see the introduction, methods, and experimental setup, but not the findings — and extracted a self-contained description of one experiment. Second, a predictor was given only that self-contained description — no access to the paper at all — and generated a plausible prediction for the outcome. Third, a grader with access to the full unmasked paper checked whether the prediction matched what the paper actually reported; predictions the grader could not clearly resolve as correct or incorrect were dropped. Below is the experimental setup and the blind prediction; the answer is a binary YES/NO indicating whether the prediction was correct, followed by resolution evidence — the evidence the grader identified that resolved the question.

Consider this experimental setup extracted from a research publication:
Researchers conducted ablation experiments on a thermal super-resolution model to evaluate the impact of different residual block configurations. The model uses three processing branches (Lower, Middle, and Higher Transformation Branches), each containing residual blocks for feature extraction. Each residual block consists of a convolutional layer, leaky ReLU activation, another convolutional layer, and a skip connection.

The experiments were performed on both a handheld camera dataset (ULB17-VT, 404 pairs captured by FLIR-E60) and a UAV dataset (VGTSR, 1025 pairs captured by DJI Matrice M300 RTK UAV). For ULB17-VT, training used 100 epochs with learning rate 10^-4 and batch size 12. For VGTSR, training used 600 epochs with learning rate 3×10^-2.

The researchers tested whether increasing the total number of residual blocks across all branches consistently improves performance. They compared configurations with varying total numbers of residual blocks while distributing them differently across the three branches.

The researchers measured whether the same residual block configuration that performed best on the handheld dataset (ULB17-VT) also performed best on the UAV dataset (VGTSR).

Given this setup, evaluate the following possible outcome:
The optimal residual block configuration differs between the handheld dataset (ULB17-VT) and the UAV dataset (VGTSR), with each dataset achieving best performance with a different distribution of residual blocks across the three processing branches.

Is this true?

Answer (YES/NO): YES